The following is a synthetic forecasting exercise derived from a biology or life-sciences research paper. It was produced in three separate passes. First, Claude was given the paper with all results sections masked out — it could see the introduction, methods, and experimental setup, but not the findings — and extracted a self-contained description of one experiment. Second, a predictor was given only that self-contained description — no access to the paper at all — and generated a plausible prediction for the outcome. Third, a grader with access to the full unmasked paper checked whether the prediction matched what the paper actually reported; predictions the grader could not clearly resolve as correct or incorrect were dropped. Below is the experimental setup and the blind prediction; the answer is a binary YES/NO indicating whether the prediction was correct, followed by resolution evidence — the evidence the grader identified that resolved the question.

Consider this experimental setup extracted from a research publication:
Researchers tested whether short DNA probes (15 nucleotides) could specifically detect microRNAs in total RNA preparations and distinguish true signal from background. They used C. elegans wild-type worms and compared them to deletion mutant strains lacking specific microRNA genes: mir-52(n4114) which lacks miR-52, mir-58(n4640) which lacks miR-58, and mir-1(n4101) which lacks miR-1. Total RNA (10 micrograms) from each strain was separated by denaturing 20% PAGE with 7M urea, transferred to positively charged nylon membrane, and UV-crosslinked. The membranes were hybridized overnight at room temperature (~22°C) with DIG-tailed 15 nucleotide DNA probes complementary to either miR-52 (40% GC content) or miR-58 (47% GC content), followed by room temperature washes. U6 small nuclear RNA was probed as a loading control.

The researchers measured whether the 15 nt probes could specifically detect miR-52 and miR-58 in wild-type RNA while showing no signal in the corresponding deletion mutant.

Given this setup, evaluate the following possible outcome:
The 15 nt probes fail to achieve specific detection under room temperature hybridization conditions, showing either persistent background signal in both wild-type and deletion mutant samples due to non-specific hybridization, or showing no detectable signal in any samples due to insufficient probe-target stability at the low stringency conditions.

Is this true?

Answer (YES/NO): NO